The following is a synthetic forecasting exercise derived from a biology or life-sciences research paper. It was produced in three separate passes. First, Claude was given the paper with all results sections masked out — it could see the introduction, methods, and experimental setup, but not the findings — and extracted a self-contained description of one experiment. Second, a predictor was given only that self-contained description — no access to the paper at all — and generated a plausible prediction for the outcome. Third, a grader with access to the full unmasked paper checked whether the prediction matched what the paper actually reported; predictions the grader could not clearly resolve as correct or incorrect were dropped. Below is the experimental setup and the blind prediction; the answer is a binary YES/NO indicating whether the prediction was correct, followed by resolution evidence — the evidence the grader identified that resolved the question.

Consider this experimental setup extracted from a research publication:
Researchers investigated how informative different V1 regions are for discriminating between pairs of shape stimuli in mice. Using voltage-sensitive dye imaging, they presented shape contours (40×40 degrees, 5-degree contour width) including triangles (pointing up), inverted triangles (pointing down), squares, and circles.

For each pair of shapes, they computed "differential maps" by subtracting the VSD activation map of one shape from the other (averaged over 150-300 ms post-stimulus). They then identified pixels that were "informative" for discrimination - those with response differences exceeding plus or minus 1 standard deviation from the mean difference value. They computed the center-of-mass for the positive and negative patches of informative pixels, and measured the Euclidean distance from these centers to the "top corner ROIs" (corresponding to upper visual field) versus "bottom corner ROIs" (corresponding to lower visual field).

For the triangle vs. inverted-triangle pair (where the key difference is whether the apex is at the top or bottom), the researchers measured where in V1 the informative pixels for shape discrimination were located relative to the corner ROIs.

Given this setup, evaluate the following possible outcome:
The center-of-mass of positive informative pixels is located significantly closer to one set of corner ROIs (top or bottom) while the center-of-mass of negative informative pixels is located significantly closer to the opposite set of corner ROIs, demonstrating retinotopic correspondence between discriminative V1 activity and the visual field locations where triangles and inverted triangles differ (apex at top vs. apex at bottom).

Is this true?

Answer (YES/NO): YES